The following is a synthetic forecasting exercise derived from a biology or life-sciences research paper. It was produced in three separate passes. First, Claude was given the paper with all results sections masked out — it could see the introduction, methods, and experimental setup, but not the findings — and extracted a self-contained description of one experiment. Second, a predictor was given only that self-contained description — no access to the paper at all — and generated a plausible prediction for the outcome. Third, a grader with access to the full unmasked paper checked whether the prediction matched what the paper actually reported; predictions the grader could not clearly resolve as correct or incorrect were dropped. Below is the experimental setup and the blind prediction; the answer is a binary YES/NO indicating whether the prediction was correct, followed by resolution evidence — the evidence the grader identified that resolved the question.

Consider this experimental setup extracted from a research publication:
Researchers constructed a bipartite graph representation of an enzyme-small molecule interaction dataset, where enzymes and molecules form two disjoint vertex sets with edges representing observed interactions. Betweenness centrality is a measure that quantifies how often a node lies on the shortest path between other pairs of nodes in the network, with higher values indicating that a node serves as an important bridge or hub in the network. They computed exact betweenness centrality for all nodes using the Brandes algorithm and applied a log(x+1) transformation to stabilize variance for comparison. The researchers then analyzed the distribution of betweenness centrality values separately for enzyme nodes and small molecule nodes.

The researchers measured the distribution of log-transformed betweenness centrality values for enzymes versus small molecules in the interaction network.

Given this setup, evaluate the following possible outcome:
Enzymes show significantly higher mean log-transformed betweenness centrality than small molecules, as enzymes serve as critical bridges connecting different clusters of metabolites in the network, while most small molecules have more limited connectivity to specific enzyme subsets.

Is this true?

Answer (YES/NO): YES